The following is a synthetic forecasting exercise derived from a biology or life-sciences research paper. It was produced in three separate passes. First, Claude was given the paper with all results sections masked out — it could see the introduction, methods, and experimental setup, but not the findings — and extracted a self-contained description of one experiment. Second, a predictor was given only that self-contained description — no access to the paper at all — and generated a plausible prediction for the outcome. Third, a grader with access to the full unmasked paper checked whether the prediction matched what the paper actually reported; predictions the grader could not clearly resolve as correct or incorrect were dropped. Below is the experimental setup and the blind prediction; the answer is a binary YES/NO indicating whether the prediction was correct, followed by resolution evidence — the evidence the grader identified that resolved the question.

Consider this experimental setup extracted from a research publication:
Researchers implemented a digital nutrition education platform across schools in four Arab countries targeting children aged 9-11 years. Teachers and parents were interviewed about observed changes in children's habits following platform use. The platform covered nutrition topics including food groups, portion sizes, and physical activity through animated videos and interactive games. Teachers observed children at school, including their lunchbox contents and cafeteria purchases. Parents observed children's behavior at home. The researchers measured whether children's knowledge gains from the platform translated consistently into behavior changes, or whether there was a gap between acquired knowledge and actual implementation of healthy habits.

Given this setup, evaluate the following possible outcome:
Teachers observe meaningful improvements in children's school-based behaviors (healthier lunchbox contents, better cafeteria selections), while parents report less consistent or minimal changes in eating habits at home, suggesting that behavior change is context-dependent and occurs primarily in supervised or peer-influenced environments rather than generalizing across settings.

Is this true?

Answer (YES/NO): NO